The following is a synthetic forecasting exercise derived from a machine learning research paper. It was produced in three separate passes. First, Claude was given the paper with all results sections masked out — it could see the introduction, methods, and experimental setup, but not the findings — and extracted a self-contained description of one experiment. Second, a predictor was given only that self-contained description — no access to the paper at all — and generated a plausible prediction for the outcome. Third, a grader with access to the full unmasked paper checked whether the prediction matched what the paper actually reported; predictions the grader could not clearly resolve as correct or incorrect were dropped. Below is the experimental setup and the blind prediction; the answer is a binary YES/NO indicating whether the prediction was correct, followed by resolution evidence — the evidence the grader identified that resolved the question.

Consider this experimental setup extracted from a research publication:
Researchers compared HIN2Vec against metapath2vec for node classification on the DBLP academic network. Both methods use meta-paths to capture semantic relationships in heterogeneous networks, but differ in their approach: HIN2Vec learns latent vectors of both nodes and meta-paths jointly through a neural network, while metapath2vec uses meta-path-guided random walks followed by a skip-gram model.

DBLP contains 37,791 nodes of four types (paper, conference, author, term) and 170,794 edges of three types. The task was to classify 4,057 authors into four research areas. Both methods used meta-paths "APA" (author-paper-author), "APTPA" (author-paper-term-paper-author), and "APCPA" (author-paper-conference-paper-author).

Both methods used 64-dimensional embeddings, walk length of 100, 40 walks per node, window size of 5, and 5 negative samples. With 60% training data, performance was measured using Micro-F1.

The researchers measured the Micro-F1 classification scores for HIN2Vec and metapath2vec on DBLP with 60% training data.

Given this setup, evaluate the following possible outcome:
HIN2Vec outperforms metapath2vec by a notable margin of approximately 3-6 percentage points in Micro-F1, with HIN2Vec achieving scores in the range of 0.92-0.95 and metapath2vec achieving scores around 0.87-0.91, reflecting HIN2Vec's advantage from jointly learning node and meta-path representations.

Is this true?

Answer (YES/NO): NO